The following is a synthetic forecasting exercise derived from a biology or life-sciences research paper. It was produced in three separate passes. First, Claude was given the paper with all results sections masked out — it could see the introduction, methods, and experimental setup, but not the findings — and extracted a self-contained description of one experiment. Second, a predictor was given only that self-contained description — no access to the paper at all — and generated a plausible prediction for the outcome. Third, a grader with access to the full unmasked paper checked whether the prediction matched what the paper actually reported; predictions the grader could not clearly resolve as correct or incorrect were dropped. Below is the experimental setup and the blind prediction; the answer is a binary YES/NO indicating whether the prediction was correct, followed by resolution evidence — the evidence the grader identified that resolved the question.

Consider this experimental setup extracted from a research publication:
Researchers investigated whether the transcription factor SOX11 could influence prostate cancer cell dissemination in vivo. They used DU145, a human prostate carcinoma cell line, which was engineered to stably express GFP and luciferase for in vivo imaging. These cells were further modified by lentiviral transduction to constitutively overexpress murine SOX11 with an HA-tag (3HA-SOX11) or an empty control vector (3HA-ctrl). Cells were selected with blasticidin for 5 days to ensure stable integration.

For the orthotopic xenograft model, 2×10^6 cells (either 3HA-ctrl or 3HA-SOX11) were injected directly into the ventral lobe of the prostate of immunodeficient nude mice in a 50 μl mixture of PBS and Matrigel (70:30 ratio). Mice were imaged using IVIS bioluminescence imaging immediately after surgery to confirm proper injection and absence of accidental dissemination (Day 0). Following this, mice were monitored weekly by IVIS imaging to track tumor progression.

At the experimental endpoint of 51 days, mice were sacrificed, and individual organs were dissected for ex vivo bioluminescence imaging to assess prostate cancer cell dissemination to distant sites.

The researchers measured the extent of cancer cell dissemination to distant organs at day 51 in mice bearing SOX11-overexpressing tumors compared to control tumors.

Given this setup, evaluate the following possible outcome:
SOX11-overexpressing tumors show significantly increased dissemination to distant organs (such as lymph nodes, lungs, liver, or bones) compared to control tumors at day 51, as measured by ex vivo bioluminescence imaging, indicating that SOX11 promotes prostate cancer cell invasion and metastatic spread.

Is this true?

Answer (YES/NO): YES